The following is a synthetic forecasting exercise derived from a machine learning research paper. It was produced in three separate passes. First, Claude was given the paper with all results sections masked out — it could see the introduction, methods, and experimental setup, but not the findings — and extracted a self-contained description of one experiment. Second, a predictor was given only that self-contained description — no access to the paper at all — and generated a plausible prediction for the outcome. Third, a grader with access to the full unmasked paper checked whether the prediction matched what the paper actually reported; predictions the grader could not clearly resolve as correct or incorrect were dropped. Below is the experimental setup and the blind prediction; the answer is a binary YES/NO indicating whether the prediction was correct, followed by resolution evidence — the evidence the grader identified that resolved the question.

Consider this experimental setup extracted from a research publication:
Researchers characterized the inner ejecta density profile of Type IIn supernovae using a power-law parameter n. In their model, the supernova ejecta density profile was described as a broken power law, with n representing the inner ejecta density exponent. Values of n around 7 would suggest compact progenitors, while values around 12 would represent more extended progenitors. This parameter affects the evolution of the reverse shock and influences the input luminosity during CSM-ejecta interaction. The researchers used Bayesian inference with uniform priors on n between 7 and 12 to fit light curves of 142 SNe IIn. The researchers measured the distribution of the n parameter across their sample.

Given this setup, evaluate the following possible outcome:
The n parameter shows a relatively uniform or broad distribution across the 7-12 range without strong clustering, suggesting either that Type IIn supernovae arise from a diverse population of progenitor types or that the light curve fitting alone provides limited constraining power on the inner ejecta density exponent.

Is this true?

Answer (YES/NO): YES